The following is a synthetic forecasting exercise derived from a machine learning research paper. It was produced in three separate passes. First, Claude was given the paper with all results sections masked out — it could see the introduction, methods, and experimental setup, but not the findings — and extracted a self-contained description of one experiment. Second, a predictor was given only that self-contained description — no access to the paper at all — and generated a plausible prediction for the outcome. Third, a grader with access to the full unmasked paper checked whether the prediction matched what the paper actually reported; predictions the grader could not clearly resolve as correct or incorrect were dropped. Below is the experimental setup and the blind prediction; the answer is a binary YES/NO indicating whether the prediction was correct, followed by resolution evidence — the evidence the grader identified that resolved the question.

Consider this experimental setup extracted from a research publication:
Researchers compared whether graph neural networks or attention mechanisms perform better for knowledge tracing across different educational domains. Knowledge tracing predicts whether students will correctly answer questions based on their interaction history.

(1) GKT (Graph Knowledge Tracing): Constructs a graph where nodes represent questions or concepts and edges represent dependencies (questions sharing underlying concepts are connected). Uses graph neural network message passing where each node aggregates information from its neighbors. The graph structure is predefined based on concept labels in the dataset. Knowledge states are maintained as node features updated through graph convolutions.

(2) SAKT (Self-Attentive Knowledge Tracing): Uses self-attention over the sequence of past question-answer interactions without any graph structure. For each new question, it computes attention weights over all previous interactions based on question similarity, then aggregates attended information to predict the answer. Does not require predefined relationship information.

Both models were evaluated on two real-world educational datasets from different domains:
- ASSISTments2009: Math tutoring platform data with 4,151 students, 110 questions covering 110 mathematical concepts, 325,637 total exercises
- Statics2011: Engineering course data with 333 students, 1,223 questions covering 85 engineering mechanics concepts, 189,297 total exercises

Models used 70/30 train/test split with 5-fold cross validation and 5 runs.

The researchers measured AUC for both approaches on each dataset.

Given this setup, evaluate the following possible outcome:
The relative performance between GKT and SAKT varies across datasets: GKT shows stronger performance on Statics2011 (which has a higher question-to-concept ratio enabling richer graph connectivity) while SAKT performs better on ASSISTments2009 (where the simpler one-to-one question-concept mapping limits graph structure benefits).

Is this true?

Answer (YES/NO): NO